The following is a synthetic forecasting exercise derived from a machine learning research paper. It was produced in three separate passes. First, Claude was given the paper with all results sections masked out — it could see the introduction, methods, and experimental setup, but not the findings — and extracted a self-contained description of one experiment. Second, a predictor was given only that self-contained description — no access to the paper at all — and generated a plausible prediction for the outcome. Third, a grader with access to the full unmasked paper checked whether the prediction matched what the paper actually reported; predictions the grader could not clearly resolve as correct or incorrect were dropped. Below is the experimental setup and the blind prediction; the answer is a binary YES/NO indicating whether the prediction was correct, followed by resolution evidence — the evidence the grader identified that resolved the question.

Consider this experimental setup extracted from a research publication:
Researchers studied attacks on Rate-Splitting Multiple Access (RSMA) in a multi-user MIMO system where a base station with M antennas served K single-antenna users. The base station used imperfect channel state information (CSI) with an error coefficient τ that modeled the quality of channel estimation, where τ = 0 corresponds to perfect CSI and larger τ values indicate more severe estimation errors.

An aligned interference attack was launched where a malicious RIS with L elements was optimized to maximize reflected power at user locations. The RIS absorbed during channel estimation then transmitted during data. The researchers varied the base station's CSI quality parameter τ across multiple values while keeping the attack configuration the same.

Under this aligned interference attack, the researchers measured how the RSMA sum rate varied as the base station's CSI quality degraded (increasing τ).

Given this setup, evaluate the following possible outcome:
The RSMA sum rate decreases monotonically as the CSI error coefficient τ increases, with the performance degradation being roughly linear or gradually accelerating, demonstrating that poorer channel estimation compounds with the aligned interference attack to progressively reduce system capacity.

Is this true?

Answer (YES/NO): NO